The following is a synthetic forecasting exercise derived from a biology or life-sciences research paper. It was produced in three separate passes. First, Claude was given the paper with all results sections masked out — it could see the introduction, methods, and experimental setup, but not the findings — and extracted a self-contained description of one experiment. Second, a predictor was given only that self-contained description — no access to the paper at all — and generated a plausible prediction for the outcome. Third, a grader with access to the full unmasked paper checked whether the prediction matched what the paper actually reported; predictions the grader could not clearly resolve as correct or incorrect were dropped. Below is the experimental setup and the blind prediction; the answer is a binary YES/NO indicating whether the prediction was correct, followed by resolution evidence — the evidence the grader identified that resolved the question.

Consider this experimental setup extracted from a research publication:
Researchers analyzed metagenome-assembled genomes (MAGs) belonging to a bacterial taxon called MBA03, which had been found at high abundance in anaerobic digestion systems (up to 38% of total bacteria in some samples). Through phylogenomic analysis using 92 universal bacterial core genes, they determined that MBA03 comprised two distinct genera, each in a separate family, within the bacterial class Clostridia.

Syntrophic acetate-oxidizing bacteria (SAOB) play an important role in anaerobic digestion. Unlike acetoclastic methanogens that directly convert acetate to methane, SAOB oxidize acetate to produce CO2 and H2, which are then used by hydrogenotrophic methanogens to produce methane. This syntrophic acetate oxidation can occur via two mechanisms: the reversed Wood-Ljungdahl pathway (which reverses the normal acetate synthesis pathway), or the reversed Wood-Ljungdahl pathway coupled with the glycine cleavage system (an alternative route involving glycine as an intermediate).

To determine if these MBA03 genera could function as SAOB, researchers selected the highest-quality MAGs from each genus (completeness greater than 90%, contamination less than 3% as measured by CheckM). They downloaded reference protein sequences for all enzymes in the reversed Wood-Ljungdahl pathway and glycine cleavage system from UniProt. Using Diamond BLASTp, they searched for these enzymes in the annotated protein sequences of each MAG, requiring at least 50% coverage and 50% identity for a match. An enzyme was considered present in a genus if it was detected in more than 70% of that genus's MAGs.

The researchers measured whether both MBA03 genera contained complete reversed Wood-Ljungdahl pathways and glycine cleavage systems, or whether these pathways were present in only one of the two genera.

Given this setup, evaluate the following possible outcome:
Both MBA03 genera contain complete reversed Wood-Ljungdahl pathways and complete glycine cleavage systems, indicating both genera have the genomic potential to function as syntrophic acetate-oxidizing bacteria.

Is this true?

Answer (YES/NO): NO